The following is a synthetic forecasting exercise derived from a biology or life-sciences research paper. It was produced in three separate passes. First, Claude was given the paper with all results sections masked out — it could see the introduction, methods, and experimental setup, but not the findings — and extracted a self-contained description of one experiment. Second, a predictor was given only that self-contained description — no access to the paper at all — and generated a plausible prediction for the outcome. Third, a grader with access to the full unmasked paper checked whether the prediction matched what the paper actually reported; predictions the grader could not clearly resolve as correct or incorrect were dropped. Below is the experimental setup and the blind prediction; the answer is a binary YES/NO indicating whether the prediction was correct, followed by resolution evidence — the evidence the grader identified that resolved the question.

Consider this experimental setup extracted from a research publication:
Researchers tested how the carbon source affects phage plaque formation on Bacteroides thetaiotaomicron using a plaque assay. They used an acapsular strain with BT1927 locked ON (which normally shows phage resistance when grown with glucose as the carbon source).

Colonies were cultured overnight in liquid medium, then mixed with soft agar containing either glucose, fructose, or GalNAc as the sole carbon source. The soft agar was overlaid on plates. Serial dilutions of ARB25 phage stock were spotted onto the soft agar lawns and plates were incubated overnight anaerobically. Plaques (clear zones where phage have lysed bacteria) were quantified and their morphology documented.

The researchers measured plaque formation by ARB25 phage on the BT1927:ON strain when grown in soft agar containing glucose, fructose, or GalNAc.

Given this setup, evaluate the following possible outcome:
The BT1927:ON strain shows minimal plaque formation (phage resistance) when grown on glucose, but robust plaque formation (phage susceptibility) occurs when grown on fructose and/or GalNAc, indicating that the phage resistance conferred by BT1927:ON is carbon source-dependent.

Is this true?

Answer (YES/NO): NO